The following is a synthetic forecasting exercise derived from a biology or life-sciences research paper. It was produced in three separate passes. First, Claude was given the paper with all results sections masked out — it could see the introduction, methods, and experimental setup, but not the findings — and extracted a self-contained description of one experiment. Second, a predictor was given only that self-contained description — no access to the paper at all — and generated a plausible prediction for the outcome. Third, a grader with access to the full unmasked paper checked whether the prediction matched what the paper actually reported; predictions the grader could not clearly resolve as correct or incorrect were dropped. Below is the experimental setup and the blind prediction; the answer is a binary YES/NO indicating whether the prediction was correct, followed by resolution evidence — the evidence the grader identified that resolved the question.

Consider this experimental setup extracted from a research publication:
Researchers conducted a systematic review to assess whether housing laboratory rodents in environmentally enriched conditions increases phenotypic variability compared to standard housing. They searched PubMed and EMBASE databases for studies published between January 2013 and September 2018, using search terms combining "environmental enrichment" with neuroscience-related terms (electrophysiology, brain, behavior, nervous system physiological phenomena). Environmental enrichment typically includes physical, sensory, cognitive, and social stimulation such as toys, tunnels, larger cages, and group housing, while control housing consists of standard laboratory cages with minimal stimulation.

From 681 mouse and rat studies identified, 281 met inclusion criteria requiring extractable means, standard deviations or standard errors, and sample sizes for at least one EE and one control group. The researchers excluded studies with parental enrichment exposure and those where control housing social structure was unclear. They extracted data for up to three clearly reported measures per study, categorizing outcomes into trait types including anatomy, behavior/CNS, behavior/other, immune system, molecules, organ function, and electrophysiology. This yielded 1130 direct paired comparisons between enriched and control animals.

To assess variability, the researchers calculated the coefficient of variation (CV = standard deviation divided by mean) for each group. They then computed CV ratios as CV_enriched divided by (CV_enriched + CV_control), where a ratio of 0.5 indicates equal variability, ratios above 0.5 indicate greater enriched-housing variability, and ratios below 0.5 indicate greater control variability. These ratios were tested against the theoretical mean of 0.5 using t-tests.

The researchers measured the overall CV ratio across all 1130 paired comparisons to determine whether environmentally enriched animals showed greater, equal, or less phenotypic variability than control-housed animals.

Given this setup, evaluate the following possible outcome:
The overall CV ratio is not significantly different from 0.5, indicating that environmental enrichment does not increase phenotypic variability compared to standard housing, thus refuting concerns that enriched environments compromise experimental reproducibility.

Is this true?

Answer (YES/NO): YES